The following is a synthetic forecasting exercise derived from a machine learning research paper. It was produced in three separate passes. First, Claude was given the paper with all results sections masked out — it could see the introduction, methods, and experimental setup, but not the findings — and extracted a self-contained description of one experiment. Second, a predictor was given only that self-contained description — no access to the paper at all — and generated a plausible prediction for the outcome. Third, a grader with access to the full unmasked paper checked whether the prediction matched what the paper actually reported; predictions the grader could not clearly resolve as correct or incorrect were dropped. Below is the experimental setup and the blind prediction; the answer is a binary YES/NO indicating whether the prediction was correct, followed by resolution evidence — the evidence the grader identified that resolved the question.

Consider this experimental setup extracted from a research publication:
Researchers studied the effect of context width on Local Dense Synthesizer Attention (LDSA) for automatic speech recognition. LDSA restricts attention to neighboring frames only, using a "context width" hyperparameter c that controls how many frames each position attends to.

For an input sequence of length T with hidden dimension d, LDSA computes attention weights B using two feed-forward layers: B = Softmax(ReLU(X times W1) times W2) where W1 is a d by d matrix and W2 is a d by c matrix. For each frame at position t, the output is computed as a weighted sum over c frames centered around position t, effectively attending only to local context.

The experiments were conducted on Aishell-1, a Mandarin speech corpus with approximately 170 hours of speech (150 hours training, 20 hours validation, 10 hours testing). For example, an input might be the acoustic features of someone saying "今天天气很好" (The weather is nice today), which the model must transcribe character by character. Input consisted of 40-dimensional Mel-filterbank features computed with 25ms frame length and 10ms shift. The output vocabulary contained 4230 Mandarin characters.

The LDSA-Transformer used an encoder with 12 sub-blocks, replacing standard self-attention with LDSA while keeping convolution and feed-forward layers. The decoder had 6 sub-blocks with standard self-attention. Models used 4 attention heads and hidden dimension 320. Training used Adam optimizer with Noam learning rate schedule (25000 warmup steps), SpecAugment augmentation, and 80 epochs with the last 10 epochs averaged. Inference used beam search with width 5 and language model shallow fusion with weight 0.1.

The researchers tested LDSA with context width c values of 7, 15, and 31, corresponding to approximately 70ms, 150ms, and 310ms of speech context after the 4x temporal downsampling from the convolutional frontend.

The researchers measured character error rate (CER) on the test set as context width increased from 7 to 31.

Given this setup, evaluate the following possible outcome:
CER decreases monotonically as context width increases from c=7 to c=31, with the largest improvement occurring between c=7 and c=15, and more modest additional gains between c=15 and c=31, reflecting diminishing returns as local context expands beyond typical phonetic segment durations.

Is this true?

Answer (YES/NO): NO